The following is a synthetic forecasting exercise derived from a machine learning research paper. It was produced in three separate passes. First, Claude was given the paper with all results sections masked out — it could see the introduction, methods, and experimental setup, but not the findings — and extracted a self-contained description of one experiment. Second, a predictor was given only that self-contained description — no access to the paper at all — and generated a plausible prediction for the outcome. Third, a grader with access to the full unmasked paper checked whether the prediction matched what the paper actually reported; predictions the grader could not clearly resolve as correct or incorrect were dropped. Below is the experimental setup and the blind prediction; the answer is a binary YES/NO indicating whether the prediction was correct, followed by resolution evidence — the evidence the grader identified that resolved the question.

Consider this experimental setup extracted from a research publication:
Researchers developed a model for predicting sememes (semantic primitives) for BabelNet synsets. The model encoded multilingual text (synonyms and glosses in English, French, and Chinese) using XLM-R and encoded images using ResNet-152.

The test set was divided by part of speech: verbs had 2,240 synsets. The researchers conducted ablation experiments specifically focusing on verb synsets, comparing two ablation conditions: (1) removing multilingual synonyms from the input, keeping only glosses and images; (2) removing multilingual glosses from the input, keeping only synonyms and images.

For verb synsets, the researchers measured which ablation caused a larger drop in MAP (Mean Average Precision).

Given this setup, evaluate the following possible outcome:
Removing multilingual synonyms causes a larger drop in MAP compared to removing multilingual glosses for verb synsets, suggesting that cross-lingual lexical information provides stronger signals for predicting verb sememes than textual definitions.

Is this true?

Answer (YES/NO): YES